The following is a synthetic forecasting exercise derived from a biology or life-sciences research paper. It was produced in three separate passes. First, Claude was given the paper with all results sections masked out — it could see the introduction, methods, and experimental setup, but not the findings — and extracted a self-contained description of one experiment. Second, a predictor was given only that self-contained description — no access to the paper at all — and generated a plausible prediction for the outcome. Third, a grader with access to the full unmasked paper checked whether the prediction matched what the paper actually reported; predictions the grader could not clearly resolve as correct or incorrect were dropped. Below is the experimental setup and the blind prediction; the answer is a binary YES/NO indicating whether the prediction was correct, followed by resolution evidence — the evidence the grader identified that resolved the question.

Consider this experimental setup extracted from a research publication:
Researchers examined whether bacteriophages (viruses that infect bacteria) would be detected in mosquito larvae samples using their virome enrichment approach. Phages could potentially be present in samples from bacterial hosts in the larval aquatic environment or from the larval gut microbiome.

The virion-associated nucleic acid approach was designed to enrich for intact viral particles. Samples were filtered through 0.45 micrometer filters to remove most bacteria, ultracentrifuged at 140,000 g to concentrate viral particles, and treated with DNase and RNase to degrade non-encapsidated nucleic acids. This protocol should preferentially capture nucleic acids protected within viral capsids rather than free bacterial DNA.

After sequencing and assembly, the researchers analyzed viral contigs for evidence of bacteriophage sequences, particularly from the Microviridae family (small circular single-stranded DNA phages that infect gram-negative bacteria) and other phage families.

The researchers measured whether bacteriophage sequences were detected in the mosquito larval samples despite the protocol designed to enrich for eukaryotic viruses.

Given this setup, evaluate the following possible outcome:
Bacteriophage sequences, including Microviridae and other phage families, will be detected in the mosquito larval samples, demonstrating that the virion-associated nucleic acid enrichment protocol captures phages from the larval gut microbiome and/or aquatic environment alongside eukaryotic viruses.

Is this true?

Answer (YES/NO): YES